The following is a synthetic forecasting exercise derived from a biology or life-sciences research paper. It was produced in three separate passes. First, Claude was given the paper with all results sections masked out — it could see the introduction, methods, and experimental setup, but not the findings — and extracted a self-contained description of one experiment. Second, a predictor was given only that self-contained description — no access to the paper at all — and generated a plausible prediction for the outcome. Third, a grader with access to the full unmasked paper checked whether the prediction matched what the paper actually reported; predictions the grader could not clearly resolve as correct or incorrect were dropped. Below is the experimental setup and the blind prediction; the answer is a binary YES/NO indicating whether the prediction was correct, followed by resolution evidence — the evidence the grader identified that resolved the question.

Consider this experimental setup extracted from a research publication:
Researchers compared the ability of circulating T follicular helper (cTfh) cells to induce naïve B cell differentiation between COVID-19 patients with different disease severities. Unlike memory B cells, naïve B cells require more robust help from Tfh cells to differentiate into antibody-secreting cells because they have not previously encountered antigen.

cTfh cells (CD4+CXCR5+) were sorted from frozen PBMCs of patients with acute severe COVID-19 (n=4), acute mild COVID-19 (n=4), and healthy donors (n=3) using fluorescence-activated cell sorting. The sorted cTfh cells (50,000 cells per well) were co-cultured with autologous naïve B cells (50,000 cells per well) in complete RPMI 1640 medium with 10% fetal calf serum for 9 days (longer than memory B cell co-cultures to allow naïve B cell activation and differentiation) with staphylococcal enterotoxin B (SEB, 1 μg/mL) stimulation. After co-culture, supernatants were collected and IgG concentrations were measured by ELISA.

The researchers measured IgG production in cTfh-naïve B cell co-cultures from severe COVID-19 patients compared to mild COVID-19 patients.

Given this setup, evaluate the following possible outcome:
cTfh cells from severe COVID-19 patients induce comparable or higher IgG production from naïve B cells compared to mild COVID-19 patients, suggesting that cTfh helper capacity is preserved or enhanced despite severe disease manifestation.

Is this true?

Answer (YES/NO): YES